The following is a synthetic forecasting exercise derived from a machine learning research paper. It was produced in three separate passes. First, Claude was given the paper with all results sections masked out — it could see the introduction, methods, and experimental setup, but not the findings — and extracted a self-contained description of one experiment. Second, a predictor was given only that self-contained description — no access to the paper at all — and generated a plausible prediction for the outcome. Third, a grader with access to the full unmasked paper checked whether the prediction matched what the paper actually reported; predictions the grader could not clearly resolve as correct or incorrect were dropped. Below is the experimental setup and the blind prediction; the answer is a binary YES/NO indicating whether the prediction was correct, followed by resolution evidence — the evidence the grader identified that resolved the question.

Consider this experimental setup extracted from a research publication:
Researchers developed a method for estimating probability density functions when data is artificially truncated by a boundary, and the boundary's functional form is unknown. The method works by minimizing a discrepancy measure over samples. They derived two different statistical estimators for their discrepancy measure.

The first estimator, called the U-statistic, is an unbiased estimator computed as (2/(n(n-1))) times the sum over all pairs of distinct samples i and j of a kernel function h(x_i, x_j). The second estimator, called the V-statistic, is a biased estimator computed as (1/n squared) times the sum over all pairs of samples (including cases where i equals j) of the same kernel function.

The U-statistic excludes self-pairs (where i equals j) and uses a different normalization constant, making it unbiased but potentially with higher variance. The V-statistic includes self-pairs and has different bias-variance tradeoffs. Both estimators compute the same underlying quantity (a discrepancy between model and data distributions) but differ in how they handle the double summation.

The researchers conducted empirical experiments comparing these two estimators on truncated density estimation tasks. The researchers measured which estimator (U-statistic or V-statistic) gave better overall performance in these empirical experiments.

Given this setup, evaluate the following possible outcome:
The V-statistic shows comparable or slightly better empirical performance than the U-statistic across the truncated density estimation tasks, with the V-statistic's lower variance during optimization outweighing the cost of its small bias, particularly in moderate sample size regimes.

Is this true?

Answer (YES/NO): YES